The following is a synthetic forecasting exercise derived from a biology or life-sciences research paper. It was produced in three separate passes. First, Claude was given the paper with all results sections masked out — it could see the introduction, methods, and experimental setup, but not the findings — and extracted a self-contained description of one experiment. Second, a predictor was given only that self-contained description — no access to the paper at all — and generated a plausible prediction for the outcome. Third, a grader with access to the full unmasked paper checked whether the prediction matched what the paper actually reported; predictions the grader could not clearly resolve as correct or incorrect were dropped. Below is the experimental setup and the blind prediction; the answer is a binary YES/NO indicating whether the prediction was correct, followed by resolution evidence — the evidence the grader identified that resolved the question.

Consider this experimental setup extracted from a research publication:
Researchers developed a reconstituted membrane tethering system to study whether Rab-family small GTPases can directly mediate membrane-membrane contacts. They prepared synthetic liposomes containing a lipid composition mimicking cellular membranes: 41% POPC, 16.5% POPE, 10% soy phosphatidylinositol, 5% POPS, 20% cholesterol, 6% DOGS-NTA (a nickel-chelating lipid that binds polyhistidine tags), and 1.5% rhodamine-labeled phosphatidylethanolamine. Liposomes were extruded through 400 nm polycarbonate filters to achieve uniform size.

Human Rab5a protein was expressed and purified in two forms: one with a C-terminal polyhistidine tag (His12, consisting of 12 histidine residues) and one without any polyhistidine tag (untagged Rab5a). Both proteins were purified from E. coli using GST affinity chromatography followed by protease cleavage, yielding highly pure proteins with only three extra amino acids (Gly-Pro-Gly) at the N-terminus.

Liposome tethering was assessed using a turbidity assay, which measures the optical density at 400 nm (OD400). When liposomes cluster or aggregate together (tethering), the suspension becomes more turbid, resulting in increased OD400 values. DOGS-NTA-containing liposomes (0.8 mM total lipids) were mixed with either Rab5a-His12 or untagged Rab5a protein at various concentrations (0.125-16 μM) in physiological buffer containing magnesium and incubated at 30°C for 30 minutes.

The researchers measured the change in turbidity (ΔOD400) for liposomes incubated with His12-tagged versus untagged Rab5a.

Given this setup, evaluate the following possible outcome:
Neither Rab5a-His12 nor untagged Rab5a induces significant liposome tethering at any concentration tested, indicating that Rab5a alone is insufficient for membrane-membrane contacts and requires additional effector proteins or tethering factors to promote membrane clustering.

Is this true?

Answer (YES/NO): NO